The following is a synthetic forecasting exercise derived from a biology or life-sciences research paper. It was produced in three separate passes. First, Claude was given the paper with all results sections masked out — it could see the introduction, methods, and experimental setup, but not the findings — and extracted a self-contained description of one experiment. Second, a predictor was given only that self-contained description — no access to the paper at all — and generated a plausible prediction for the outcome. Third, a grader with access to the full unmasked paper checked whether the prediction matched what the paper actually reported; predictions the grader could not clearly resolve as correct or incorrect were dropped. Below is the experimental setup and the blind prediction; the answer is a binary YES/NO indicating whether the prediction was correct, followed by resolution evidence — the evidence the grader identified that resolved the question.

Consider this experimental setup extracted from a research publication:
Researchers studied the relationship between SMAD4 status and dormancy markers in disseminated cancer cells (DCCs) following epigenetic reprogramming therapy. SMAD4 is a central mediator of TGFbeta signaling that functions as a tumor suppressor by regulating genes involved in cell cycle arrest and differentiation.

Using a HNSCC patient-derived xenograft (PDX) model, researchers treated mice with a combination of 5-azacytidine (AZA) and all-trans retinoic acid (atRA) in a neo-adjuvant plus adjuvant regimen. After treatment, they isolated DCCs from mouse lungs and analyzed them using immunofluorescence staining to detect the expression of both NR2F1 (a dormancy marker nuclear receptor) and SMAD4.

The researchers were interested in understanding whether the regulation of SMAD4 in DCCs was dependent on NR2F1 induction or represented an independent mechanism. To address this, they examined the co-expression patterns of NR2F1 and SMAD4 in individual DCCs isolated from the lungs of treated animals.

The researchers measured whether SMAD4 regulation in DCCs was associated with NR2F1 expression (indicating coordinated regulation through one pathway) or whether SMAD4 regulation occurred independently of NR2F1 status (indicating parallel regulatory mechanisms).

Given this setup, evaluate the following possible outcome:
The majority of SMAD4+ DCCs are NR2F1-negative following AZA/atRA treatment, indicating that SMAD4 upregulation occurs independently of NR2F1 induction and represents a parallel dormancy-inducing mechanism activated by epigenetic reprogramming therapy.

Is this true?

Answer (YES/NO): NO